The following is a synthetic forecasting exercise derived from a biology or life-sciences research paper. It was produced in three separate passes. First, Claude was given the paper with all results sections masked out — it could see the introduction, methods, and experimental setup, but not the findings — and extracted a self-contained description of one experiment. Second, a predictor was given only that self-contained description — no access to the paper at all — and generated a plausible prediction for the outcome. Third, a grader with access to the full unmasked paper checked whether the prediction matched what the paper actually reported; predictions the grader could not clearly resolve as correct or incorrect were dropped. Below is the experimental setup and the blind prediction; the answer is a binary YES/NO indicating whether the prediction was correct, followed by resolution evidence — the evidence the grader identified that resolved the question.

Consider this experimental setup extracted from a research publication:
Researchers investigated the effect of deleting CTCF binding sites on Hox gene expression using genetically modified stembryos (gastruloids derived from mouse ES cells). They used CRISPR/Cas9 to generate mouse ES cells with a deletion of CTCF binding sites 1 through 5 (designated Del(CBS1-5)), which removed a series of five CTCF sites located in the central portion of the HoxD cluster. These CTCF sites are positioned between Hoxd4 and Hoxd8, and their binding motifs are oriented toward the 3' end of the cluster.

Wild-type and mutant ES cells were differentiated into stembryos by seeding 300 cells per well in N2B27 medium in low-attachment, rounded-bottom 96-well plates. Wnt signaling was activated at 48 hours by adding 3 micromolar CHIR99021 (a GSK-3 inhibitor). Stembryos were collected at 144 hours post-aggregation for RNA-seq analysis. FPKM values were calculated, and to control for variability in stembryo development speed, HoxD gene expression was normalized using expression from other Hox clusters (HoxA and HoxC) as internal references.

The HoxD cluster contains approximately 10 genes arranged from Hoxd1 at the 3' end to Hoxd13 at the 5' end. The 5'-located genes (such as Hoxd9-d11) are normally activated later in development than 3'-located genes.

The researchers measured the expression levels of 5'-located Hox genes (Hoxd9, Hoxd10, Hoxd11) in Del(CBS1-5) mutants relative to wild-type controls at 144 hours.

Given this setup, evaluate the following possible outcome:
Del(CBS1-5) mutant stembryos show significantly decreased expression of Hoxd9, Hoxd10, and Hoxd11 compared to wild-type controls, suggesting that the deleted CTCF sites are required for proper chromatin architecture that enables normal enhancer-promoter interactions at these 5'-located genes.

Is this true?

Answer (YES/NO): NO